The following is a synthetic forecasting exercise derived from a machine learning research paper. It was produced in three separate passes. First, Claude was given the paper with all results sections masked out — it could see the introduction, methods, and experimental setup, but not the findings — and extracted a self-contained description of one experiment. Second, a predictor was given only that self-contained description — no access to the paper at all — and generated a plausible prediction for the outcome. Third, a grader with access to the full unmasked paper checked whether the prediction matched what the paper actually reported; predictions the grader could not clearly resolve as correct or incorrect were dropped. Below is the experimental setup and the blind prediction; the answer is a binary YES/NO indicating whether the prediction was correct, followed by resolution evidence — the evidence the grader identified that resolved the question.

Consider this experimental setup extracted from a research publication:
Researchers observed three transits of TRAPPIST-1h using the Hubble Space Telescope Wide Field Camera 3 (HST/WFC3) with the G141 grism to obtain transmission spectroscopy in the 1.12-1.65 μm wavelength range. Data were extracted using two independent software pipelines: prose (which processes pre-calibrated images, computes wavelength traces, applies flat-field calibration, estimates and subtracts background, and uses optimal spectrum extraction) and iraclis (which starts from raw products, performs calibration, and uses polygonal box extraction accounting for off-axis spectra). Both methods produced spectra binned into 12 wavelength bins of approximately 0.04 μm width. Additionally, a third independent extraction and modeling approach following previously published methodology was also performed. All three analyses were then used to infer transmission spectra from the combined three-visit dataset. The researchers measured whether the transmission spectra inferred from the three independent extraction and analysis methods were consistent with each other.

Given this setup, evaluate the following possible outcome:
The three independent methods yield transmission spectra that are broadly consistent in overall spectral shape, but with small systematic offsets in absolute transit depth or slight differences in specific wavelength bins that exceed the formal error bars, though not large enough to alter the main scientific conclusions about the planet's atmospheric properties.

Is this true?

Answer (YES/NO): NO